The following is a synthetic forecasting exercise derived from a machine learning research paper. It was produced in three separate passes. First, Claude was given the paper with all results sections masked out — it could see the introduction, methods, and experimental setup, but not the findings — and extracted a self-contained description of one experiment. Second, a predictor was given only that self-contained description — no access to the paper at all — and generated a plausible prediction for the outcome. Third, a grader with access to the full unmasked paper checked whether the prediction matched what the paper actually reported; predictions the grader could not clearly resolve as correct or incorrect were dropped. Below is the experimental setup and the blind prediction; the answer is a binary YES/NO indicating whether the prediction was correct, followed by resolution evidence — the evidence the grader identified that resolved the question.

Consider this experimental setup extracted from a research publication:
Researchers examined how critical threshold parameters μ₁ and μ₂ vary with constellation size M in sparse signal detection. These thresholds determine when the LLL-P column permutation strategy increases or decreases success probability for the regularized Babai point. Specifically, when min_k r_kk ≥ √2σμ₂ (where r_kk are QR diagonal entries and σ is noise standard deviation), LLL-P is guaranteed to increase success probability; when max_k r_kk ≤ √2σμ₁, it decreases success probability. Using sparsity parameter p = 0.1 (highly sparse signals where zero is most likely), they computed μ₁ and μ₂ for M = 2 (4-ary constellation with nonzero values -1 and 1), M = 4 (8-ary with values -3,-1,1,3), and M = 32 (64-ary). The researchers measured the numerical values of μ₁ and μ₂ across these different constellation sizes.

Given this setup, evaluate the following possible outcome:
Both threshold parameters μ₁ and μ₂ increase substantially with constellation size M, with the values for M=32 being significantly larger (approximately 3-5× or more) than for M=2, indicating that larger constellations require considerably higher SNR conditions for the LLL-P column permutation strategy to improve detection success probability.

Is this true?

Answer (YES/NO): NO